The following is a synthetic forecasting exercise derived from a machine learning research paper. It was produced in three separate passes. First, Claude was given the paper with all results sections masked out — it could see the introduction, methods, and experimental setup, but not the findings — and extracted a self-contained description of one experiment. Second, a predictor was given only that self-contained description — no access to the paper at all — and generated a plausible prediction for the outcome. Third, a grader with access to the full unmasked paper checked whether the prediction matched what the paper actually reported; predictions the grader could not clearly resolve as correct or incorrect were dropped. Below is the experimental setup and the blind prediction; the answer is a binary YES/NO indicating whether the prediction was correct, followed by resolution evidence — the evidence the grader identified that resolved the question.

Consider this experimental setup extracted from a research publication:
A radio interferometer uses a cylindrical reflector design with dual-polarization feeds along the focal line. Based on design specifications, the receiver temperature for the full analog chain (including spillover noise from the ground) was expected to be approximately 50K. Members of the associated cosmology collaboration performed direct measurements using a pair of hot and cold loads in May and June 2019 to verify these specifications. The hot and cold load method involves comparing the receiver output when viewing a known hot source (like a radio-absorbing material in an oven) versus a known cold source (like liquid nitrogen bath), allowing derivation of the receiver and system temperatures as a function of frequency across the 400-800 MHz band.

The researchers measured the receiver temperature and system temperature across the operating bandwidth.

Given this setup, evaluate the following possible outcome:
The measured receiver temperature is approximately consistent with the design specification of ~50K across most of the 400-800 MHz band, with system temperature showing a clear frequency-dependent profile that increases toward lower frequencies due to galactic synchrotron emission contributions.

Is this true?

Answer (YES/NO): NO